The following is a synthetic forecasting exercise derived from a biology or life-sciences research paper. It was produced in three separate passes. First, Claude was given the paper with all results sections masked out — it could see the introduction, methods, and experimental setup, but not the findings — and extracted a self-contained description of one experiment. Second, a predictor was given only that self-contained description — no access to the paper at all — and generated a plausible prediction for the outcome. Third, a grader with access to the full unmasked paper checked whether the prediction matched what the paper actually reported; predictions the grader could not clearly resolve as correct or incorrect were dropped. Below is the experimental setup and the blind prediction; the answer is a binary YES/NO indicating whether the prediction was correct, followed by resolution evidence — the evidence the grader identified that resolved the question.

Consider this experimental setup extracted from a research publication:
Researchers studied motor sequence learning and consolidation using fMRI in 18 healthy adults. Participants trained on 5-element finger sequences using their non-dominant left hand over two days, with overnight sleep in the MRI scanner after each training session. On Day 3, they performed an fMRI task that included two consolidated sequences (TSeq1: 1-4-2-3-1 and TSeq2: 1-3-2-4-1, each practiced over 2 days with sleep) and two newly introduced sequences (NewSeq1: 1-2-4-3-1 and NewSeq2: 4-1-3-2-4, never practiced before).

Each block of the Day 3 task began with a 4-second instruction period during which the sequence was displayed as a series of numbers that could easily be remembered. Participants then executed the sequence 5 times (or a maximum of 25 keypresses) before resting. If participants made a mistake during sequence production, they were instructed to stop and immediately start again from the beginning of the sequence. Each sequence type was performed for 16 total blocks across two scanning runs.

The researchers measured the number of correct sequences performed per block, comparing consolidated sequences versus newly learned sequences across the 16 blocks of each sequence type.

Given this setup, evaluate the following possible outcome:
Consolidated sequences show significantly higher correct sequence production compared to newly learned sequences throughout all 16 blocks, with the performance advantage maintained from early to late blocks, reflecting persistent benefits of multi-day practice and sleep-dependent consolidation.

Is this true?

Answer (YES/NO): YES